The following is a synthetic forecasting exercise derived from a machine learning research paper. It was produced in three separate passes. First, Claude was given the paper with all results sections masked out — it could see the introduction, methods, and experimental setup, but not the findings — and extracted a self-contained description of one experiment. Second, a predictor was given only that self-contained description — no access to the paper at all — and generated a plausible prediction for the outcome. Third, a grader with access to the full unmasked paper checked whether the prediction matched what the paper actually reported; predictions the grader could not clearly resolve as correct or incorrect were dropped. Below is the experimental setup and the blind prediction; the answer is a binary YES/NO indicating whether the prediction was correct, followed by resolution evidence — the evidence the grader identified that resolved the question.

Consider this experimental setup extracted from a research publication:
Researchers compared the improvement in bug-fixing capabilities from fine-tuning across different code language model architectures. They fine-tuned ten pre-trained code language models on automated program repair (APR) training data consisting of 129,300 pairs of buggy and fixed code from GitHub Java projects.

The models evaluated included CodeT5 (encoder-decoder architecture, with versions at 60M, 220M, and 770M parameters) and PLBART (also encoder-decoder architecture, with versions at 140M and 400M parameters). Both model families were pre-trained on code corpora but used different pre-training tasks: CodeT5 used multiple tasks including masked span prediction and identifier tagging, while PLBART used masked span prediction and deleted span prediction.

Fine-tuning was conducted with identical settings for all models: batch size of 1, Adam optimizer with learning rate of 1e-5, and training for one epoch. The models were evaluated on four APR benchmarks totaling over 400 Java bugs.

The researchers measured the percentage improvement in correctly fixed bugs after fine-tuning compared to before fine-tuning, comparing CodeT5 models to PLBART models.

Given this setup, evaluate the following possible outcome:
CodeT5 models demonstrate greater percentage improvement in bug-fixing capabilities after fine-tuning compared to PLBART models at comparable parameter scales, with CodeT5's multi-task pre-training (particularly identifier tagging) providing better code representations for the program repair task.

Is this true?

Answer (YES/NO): YES